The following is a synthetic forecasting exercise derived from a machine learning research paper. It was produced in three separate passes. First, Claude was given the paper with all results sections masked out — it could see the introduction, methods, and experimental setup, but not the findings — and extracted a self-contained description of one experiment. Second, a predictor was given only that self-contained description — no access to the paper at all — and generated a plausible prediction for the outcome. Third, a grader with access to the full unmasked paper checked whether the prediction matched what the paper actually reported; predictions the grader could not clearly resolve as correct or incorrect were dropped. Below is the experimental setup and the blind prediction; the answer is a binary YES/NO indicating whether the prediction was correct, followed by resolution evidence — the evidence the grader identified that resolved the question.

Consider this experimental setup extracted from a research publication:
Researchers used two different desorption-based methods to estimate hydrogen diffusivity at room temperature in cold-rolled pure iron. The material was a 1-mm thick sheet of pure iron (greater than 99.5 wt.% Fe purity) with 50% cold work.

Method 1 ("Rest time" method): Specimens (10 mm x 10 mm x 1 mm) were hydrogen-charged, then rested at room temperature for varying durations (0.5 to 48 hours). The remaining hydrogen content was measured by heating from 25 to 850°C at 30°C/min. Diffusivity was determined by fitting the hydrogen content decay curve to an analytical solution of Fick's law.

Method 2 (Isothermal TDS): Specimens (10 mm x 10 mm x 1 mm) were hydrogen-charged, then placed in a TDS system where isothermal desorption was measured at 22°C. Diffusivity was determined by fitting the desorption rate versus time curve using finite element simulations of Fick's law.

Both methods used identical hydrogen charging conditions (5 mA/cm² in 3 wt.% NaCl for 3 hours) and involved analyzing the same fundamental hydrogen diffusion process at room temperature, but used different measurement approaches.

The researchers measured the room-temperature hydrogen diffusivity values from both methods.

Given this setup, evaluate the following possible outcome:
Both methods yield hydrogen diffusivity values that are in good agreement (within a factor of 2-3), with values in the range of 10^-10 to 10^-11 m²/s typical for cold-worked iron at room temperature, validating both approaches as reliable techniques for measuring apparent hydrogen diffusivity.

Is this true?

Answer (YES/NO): NO